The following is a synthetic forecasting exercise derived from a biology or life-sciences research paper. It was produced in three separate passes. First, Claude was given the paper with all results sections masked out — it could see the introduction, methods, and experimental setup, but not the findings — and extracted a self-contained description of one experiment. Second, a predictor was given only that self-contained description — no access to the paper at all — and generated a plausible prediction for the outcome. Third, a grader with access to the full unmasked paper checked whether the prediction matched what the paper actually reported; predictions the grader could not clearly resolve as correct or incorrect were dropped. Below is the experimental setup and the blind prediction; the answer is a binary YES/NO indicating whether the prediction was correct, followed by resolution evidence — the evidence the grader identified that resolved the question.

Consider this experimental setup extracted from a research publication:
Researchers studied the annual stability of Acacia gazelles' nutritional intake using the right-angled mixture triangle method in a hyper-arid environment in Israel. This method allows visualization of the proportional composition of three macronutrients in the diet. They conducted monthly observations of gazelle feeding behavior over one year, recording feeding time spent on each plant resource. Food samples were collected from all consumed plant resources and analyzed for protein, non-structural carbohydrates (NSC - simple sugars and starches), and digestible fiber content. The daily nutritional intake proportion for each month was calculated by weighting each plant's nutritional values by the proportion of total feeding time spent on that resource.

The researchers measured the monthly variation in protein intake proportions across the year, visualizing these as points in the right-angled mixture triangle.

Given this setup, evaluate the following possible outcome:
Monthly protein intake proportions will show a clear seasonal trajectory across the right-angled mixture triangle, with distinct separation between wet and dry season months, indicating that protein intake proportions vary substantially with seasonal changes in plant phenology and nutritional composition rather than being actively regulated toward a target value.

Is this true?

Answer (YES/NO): NO